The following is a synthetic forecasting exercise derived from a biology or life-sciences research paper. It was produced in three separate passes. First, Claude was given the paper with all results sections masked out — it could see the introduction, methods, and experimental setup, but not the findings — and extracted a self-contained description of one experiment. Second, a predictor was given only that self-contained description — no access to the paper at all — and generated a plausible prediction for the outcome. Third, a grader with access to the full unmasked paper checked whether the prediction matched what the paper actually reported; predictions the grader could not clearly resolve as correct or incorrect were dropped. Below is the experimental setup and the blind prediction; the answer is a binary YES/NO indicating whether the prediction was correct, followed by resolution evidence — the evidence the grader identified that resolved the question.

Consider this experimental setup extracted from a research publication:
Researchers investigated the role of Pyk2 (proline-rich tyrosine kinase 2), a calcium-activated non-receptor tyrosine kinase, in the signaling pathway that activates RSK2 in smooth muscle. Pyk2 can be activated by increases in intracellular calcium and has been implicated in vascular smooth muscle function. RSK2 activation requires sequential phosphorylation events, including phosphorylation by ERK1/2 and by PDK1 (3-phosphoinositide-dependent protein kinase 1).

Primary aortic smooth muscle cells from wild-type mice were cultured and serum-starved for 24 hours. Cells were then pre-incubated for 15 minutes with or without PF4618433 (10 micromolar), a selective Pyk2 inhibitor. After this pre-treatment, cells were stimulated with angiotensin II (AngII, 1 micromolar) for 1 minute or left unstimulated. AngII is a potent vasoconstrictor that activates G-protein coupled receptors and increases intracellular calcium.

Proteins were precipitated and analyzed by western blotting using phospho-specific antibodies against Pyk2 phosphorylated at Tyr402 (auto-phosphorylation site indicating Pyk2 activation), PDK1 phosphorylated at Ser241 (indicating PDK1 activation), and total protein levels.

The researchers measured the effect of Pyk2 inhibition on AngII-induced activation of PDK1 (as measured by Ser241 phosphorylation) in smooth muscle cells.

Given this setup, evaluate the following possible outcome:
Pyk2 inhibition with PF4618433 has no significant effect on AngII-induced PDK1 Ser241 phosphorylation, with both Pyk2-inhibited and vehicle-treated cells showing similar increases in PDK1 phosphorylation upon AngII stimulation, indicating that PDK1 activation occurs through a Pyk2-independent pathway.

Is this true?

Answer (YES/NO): NO